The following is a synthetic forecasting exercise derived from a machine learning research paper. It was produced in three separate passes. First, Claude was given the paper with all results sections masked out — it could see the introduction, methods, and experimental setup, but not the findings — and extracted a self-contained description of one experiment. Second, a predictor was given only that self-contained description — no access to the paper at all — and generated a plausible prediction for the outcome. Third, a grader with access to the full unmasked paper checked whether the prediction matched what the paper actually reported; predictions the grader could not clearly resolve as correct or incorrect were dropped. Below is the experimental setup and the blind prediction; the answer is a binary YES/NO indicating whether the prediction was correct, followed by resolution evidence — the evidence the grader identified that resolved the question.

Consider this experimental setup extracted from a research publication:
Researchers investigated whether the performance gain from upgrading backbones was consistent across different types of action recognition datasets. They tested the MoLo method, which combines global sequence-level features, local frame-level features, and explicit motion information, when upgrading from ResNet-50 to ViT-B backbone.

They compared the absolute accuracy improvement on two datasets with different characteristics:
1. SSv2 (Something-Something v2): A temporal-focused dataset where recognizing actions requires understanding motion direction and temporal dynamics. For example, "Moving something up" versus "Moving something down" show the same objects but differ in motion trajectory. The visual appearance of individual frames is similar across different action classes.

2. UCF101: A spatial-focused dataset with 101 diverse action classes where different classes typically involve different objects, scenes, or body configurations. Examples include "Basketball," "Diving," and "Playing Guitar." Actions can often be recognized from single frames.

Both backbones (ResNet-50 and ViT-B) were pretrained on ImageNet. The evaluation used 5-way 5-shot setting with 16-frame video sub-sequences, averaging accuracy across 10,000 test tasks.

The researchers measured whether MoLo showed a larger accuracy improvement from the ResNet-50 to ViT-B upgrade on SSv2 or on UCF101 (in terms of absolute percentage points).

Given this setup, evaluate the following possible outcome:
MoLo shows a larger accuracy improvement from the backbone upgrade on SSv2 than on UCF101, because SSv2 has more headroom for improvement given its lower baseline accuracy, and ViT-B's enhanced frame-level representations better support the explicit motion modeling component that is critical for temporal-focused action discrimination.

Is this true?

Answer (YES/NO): NO